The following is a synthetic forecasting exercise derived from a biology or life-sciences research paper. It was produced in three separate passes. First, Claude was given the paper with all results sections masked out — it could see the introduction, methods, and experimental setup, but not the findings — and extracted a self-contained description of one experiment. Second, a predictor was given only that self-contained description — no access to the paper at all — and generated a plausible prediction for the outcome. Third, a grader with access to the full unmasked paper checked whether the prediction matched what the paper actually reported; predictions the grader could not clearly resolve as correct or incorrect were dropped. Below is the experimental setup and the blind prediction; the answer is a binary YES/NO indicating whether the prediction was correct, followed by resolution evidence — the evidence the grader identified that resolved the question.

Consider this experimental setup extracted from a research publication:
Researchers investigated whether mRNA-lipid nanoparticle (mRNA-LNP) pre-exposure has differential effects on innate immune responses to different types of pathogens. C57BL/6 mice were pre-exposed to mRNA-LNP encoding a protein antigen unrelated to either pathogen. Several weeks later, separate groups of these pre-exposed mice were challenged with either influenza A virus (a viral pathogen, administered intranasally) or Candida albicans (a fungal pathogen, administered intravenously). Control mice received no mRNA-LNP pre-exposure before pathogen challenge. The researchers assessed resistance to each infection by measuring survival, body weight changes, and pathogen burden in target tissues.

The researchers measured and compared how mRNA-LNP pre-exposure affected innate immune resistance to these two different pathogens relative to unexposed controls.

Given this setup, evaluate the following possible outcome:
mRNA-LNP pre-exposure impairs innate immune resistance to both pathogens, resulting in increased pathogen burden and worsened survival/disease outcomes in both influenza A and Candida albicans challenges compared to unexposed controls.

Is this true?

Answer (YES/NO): NO